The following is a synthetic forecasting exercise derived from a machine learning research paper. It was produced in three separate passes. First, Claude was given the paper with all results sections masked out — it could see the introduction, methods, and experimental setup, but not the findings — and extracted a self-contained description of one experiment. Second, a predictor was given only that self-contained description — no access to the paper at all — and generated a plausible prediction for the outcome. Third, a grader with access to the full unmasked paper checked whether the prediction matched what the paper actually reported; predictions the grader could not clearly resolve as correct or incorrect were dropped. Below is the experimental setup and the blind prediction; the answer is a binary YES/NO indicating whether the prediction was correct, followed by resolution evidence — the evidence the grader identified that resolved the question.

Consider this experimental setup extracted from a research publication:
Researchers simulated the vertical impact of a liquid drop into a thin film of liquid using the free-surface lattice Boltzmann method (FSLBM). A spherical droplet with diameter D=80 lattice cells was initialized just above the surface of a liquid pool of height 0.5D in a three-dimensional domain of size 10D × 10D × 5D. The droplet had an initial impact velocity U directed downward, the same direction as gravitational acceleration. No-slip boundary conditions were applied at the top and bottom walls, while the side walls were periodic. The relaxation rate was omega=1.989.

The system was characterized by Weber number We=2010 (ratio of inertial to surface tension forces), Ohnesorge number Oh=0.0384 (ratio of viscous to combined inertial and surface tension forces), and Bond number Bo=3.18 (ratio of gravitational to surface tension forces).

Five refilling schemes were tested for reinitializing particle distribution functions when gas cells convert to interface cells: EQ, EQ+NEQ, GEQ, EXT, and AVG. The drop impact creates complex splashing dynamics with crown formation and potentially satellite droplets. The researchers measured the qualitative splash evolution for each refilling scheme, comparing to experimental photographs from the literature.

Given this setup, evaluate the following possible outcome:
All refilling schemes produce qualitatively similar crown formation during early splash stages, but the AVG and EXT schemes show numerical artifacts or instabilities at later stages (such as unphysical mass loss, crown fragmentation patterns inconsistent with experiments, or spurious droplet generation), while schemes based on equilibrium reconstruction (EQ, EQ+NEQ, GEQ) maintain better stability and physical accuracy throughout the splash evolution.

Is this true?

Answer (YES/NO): NO